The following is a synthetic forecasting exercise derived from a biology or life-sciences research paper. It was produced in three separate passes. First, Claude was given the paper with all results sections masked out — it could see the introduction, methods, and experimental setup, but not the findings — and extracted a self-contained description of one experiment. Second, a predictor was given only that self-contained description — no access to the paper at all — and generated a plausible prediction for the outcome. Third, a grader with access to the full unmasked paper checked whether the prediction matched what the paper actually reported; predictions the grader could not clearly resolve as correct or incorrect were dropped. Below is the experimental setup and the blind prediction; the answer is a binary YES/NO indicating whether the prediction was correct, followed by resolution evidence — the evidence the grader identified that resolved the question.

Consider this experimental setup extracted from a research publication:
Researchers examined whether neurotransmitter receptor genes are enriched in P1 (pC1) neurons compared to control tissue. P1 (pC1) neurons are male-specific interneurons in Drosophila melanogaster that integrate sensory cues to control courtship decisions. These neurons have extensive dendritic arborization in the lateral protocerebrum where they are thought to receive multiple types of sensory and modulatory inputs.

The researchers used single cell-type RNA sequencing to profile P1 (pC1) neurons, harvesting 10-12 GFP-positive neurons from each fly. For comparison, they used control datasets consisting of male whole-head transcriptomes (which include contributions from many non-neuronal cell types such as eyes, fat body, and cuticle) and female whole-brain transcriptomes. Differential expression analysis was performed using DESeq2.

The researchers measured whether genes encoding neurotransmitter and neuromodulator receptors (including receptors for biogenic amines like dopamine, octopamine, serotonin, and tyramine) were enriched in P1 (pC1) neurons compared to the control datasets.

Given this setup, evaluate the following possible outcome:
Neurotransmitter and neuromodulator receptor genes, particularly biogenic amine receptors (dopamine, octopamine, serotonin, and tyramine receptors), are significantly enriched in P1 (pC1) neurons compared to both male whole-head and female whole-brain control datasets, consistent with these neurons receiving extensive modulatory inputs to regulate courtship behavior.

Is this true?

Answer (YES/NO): YES